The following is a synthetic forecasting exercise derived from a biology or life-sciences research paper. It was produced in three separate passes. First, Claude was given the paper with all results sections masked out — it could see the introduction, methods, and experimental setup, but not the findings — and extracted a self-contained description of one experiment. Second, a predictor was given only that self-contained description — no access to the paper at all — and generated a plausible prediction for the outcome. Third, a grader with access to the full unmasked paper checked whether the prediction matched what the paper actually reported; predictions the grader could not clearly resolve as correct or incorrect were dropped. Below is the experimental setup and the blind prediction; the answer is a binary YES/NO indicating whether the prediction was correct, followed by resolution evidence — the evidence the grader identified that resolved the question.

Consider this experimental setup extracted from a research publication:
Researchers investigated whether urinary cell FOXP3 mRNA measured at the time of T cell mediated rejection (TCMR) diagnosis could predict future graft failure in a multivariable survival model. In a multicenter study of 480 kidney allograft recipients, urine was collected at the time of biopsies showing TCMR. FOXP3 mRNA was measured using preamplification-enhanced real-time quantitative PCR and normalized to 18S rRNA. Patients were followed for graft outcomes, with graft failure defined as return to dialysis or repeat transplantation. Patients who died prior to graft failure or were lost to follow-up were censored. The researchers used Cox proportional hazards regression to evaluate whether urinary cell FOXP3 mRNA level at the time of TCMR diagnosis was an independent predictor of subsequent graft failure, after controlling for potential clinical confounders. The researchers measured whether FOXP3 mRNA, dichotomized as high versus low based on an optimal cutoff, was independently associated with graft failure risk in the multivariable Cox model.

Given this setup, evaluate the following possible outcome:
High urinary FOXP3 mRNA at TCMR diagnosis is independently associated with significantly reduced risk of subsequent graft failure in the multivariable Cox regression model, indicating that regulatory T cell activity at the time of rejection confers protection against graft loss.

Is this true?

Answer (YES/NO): NO